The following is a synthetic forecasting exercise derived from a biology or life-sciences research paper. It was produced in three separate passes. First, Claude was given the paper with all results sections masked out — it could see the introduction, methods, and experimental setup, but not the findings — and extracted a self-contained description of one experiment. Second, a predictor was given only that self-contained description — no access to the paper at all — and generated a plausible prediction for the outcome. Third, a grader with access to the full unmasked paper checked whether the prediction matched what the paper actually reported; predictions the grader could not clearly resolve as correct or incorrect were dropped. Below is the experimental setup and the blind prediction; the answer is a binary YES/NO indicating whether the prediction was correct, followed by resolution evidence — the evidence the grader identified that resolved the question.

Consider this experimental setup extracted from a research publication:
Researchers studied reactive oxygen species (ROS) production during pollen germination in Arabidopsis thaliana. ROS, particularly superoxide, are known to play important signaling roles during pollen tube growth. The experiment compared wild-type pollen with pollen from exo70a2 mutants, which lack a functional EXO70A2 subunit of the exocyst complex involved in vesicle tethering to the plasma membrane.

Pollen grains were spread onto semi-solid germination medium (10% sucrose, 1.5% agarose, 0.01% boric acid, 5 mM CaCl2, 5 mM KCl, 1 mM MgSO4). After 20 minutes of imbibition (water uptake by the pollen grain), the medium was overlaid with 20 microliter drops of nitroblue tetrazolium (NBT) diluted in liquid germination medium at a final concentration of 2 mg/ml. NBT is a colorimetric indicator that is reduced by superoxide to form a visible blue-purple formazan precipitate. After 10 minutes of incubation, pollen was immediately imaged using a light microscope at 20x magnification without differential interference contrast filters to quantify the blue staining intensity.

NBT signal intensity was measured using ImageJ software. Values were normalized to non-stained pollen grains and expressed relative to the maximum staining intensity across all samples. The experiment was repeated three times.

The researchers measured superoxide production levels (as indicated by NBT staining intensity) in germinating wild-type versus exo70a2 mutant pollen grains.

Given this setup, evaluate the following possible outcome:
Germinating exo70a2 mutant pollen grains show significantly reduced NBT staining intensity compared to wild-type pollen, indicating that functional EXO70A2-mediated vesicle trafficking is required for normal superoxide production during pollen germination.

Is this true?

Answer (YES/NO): YES